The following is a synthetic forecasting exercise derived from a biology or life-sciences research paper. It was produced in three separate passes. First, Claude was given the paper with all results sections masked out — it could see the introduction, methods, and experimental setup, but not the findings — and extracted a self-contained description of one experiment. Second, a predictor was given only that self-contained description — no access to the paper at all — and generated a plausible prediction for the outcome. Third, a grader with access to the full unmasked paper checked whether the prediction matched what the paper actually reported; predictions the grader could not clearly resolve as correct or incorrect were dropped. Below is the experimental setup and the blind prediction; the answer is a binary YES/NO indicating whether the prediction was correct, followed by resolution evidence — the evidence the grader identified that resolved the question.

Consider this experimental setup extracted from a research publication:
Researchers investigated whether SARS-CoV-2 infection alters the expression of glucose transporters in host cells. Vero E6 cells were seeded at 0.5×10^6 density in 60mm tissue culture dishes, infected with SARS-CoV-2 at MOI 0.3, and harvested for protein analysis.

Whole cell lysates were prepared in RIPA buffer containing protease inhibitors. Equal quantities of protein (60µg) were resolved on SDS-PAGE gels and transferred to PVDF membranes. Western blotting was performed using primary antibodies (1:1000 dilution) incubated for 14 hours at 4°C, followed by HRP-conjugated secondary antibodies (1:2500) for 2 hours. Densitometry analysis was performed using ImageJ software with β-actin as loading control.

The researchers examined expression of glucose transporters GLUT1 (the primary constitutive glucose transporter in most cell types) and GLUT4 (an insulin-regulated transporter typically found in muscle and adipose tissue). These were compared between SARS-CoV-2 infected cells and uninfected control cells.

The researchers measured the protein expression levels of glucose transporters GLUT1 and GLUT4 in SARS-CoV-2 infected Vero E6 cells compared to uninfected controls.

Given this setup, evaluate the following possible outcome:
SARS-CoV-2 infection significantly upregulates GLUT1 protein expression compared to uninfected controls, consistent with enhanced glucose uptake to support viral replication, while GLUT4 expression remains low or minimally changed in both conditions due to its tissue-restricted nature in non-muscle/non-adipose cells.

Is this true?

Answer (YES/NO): NO